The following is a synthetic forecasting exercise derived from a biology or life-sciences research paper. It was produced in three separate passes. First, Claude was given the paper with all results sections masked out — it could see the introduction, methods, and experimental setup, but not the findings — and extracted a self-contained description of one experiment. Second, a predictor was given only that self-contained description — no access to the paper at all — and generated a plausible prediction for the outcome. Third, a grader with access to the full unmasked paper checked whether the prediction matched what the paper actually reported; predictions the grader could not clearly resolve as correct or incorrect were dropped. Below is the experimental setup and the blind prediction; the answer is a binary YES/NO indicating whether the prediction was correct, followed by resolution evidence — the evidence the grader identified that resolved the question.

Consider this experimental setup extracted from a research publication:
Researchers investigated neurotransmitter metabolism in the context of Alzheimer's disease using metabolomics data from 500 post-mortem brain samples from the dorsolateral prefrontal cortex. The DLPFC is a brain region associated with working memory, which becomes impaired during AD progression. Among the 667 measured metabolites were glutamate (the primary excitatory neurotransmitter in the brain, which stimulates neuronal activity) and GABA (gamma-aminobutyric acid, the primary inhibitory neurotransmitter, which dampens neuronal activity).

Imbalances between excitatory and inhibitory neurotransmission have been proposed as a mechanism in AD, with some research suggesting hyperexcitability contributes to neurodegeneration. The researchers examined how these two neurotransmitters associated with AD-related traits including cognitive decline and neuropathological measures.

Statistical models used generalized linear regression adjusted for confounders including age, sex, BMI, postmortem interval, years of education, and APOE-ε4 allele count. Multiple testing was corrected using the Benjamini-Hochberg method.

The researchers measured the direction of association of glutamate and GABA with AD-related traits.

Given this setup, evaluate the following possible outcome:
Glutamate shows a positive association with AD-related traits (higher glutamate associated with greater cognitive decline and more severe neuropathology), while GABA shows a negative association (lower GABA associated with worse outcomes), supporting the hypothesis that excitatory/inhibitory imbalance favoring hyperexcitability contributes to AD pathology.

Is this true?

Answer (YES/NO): YES